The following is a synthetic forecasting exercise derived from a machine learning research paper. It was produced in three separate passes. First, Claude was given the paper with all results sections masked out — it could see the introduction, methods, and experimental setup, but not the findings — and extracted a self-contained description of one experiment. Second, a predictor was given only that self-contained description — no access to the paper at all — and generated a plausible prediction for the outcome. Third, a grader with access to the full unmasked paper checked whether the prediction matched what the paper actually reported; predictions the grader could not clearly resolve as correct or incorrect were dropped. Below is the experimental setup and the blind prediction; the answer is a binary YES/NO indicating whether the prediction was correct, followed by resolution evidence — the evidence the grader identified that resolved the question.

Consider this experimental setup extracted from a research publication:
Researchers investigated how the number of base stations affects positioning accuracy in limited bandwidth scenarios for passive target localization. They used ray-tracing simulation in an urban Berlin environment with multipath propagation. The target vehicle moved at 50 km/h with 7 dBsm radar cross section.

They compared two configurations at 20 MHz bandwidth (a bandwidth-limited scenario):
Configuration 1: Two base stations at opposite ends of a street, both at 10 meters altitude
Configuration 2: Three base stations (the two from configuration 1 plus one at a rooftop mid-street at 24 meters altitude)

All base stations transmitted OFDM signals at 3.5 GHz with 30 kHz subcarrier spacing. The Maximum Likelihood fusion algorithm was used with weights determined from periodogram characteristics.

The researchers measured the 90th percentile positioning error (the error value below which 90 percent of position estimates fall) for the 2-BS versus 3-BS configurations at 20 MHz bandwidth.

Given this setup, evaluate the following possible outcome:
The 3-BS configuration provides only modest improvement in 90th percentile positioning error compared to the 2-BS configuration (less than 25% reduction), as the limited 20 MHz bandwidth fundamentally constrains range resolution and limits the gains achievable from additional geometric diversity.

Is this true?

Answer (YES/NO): NO